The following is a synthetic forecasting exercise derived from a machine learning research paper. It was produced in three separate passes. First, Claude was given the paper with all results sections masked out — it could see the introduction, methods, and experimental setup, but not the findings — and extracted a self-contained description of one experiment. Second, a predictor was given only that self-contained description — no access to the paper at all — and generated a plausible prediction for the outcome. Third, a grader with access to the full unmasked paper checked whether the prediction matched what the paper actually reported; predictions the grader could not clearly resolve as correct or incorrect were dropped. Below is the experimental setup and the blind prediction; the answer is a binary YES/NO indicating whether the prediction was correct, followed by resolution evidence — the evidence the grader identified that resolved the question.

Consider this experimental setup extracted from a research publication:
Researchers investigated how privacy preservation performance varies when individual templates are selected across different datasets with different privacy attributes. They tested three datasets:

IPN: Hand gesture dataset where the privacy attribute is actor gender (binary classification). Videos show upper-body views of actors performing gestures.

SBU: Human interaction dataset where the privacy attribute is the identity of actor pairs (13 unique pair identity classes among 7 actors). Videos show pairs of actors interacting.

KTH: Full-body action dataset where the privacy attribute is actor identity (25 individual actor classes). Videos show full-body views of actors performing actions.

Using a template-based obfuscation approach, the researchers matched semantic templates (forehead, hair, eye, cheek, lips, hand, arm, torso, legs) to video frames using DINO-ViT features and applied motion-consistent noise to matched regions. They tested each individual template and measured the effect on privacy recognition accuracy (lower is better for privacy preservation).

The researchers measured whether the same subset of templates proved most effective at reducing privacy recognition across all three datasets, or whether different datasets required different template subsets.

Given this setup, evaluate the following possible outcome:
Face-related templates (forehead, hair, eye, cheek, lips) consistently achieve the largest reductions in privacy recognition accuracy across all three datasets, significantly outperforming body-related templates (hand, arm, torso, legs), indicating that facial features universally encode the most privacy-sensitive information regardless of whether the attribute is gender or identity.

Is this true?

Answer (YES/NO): NO